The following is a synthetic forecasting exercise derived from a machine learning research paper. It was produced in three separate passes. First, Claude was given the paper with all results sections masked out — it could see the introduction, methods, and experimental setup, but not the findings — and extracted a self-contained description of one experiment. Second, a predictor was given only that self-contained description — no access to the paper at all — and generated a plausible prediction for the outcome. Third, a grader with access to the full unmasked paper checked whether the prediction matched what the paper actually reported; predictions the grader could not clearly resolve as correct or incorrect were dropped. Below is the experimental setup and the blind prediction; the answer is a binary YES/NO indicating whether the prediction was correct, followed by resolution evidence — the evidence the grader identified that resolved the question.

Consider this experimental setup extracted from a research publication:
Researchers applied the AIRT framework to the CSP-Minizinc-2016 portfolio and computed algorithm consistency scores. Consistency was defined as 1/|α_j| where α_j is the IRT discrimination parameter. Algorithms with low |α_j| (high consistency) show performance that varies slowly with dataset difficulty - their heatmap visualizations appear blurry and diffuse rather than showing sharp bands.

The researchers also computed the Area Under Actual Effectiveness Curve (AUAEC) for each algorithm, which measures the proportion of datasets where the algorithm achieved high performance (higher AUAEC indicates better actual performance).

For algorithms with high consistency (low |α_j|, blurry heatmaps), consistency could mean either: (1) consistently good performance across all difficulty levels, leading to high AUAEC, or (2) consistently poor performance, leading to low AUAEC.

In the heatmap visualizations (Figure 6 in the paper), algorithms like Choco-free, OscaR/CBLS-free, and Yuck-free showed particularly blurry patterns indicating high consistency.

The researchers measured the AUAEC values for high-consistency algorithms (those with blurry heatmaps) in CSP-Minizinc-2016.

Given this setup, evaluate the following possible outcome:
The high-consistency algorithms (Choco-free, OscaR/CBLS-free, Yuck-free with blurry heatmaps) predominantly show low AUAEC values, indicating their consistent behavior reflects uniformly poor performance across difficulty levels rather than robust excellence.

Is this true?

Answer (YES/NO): YES